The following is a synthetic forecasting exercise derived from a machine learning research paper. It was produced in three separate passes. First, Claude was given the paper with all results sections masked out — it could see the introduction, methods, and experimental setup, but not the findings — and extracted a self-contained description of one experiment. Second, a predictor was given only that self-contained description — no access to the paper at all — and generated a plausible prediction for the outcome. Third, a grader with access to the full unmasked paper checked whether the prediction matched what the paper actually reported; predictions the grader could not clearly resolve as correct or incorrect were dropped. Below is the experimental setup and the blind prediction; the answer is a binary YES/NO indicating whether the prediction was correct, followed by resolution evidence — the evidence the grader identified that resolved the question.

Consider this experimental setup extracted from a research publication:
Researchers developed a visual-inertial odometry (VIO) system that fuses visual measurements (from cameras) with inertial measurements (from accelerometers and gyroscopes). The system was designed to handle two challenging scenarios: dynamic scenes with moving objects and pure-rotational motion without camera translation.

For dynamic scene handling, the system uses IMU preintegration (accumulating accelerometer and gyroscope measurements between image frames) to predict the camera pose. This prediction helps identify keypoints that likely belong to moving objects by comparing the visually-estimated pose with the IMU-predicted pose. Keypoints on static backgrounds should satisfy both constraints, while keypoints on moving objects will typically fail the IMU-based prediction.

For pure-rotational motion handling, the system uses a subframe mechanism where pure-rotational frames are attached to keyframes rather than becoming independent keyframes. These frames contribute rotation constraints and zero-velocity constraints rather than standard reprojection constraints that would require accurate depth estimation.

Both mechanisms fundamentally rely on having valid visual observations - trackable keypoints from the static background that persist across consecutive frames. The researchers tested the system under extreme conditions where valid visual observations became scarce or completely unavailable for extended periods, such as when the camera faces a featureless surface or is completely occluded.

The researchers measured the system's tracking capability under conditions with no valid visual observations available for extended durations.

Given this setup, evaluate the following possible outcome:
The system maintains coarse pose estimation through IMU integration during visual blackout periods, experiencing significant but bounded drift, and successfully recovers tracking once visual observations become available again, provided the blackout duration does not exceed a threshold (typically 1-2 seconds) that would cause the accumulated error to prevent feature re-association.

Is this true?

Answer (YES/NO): NO